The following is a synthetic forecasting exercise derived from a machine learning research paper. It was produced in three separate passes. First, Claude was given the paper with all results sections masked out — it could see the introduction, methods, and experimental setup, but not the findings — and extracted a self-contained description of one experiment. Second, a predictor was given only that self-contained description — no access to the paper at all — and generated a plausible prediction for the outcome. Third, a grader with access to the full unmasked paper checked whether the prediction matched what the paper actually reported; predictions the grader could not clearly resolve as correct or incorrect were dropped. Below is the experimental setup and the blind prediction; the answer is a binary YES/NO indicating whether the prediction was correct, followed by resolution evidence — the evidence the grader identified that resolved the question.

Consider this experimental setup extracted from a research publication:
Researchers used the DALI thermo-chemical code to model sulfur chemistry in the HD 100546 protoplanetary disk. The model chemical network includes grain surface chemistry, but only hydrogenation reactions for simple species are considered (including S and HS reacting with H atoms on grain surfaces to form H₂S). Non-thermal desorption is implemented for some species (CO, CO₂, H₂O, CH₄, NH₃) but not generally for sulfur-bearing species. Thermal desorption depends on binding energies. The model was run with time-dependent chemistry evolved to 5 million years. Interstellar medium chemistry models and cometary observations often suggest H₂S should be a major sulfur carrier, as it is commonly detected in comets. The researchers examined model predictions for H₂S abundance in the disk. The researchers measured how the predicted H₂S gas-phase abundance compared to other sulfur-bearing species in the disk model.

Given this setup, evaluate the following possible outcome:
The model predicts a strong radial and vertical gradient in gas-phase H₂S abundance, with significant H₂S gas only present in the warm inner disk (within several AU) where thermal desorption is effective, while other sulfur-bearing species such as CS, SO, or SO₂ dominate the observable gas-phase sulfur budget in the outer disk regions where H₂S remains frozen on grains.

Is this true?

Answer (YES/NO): NO